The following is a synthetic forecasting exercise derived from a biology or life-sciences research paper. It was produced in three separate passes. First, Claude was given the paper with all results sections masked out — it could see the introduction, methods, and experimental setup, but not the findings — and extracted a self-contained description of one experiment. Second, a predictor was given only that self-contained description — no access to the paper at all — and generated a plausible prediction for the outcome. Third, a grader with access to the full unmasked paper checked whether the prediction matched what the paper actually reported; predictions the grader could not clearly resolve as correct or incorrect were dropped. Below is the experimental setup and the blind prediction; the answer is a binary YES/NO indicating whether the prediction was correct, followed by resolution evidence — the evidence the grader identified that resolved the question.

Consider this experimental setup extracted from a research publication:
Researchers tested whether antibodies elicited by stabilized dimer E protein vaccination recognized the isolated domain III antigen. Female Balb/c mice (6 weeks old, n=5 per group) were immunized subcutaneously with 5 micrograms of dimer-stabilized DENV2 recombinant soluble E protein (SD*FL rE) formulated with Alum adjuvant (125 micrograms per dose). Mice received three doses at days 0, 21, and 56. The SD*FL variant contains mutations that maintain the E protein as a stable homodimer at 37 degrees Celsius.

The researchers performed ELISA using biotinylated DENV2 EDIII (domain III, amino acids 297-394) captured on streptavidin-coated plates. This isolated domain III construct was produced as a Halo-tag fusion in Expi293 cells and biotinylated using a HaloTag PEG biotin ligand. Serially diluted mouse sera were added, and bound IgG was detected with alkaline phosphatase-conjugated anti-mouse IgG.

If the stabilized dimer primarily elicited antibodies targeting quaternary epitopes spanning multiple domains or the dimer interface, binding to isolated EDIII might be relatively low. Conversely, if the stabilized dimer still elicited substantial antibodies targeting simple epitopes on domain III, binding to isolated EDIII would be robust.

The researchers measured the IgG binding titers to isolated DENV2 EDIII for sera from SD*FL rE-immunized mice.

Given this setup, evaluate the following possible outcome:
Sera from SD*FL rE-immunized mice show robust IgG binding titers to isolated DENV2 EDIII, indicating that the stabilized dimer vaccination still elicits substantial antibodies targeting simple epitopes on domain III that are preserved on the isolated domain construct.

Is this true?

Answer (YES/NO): YES